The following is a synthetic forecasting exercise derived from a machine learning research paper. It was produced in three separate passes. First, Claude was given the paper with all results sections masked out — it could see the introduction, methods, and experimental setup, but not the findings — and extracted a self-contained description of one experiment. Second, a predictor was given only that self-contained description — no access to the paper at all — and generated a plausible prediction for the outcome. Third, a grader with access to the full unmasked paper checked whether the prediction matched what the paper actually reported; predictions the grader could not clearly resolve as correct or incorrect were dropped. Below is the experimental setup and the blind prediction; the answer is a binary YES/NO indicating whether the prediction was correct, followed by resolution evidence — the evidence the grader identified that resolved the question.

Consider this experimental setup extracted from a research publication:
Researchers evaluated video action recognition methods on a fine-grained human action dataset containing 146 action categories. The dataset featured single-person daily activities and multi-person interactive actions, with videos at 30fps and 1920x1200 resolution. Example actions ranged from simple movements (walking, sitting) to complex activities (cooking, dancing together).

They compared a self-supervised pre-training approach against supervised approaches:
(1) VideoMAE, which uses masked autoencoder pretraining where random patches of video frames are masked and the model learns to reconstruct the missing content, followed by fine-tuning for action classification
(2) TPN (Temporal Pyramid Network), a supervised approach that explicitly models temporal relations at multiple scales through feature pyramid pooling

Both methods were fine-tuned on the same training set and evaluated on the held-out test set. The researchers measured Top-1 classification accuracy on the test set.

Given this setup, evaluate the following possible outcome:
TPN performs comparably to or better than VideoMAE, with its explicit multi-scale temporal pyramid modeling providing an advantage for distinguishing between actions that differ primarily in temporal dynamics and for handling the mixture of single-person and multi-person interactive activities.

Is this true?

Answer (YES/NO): NO